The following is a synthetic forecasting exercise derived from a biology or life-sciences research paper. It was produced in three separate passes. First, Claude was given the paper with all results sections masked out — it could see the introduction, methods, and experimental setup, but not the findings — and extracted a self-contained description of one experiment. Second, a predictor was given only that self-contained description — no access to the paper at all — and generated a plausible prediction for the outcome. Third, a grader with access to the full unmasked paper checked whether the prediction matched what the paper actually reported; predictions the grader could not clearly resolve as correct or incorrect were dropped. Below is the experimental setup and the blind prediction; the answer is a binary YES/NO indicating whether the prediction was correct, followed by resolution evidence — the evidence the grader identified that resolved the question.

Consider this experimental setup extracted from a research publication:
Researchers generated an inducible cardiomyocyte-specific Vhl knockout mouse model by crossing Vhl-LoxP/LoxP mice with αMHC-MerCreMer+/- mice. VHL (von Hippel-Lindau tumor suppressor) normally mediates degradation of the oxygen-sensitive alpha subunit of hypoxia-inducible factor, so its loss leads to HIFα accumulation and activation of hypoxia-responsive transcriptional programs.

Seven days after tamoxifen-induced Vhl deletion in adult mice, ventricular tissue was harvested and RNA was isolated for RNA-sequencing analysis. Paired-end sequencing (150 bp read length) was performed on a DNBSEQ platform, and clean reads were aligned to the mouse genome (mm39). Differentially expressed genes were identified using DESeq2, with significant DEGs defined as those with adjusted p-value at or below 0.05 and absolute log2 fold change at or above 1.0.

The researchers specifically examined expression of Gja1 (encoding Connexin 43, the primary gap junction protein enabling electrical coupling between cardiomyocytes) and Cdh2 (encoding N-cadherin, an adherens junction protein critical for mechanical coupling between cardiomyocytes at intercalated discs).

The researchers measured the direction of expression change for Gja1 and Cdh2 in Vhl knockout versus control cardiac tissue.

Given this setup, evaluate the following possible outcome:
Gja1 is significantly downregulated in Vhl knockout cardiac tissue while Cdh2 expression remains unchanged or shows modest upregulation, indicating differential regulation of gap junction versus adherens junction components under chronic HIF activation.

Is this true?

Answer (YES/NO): NO